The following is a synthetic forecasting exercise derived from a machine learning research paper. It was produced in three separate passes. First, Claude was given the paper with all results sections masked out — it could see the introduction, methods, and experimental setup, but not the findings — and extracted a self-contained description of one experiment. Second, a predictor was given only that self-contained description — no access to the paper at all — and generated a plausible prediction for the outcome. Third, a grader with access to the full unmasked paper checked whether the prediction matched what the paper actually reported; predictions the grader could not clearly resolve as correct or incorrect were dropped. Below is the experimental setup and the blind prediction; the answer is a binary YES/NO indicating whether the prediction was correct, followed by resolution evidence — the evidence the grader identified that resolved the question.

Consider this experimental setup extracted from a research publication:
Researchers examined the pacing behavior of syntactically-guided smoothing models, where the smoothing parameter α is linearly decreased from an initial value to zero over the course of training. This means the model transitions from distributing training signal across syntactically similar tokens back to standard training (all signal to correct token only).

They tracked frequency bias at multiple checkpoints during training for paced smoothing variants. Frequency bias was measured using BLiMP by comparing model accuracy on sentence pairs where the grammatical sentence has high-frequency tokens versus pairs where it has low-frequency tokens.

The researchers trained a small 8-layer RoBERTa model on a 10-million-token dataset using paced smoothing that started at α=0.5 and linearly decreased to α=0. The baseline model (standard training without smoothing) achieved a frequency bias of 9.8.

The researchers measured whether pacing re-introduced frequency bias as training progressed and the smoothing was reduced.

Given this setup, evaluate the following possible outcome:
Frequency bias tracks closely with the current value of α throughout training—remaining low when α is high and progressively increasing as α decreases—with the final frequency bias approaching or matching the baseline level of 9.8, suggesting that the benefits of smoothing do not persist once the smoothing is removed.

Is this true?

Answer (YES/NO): NO